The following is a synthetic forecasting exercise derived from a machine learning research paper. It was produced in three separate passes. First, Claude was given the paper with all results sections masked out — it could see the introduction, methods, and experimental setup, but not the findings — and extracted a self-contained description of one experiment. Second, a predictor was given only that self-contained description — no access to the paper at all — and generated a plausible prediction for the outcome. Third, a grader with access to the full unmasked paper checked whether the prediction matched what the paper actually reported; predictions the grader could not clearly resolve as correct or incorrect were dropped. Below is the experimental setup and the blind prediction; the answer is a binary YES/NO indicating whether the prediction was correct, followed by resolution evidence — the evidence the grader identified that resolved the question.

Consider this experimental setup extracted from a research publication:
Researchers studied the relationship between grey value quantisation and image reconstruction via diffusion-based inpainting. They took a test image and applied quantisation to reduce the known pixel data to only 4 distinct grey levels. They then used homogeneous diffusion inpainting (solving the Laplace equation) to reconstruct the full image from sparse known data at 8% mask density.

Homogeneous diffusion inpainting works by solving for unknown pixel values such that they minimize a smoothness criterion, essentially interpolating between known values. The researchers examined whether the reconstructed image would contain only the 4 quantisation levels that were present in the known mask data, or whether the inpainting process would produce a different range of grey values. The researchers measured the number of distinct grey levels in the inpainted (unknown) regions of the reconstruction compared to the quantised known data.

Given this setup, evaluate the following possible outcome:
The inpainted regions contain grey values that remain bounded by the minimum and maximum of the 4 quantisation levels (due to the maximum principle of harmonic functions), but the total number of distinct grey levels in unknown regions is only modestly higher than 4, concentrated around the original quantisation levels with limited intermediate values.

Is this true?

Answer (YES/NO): NO